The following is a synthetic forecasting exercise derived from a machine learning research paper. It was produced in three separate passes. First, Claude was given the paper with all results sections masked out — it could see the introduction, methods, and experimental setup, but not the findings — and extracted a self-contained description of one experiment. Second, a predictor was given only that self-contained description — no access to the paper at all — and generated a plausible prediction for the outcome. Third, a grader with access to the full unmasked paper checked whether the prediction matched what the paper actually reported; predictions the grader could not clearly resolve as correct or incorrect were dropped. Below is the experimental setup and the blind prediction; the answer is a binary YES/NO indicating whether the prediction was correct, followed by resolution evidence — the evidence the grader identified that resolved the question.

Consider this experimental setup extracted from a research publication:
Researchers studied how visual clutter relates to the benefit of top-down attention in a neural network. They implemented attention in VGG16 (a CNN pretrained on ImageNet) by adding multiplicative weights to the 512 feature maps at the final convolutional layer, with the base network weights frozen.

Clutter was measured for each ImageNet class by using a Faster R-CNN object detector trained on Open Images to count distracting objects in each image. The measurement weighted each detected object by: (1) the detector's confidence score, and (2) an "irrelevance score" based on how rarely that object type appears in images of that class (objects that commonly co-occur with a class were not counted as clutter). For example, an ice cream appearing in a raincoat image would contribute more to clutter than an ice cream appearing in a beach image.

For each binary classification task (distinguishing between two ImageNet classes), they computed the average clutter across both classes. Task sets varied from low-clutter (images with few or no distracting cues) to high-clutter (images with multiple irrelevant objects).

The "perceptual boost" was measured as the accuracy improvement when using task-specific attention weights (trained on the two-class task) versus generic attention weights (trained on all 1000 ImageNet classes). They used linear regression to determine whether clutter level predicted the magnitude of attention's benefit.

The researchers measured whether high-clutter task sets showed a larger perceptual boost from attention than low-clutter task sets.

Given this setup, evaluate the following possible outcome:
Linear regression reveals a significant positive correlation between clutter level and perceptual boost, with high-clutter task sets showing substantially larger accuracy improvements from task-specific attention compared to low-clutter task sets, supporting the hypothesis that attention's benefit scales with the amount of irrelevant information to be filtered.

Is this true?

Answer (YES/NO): NO